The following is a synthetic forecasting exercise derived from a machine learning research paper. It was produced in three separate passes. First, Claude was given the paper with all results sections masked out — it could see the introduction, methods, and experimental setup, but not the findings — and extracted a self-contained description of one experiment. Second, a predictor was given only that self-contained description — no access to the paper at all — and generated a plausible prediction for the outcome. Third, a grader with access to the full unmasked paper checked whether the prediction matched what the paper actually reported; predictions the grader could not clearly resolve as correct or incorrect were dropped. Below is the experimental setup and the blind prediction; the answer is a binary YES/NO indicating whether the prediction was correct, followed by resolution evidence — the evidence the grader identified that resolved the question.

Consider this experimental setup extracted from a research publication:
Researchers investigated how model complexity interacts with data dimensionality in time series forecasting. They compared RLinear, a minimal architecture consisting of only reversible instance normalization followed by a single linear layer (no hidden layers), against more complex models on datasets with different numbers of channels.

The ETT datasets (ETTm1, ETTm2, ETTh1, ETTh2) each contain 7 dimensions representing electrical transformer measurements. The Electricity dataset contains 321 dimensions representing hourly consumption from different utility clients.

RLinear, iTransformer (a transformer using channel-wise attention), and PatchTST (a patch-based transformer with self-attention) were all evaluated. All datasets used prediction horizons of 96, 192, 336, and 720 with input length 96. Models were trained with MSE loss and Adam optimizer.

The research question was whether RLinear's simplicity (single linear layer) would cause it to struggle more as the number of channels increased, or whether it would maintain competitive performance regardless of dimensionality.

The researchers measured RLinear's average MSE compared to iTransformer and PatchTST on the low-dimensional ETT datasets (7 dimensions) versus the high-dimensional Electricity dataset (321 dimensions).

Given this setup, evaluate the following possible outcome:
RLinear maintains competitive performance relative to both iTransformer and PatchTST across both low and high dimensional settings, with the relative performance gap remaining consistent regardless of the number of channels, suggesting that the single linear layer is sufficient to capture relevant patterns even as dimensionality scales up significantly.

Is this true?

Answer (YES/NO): NO